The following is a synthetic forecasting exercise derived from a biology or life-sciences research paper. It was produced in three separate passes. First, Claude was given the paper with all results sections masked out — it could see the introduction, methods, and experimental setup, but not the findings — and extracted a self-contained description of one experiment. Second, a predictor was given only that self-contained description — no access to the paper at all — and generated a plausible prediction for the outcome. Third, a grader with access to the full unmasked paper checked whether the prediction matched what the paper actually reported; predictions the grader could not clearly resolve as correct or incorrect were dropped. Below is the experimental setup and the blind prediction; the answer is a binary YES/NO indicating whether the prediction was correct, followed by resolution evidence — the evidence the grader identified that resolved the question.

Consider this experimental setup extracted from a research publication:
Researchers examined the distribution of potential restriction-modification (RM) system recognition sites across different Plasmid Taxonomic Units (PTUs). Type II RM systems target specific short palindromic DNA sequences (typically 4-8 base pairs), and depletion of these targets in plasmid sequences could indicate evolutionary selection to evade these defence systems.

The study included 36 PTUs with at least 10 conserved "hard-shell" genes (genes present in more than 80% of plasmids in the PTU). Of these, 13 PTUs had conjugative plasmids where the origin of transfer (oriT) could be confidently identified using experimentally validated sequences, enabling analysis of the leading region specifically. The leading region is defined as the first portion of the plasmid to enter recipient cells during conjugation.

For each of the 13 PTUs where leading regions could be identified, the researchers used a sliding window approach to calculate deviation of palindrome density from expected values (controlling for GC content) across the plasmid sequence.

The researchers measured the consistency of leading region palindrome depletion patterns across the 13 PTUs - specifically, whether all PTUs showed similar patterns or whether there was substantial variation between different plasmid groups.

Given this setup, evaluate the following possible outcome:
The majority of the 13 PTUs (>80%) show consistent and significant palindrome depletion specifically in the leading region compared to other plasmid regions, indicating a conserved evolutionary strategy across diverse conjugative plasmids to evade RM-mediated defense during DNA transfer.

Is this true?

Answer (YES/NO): NO